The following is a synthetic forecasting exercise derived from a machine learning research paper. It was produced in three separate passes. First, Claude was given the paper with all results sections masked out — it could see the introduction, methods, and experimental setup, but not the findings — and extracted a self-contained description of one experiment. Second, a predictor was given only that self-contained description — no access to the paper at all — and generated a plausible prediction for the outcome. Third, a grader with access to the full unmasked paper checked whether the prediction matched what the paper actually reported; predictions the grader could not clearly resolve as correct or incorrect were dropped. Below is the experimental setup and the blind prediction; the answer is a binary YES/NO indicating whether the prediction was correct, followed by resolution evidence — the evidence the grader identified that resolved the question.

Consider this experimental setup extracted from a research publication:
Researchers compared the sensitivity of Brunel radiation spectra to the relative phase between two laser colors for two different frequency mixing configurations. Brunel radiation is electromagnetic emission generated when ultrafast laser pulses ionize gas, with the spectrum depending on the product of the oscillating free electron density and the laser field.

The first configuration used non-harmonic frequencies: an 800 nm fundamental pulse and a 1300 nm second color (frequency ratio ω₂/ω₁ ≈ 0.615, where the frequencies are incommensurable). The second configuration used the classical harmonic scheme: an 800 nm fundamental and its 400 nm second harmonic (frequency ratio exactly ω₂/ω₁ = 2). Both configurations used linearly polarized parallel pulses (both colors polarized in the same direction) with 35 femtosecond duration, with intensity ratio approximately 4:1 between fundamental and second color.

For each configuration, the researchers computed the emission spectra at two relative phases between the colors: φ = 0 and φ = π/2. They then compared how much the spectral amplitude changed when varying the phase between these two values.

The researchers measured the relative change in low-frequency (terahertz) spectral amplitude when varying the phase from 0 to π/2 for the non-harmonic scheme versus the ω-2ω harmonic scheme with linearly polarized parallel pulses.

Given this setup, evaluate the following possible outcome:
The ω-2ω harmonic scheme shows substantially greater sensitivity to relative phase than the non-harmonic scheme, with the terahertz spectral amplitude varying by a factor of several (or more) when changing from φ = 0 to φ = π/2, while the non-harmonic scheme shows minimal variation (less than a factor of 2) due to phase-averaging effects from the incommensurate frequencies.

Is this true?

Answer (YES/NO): YES